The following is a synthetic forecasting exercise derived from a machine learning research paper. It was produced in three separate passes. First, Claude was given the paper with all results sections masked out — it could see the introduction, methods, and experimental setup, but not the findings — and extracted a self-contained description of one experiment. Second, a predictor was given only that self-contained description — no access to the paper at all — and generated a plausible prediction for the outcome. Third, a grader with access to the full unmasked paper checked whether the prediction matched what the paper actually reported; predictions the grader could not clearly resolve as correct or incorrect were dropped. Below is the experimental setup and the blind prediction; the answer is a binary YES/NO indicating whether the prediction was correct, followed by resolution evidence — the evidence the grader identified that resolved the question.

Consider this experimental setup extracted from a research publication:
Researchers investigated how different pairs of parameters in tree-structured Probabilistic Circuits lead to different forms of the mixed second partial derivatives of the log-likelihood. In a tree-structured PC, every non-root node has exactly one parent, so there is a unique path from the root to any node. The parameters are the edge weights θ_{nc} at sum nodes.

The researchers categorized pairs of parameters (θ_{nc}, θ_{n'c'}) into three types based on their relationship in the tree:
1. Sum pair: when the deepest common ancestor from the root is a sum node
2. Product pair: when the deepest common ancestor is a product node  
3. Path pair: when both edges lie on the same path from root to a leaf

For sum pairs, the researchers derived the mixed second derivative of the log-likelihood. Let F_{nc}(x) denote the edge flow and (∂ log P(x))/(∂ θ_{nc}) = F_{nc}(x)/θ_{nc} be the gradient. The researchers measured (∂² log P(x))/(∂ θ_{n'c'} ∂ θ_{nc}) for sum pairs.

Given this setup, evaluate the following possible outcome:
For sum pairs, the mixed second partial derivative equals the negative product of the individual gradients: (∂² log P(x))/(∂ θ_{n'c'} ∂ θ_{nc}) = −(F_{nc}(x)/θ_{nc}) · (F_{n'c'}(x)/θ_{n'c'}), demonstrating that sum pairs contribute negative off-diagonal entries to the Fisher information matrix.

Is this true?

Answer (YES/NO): NO